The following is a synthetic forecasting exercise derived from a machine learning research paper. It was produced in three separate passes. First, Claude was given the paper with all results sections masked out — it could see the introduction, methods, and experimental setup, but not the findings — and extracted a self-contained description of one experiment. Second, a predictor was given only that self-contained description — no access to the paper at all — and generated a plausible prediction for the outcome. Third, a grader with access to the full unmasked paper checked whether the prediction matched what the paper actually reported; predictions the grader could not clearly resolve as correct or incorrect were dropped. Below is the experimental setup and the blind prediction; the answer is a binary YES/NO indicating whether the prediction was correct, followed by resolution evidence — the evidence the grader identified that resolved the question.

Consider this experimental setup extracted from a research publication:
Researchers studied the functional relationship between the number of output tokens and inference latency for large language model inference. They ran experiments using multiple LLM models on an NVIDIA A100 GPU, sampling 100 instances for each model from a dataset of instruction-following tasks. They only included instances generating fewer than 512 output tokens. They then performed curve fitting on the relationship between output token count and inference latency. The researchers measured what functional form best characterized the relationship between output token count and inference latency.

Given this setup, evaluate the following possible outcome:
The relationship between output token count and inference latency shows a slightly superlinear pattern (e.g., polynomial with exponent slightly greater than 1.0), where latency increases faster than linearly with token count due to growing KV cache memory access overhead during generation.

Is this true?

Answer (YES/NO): NO